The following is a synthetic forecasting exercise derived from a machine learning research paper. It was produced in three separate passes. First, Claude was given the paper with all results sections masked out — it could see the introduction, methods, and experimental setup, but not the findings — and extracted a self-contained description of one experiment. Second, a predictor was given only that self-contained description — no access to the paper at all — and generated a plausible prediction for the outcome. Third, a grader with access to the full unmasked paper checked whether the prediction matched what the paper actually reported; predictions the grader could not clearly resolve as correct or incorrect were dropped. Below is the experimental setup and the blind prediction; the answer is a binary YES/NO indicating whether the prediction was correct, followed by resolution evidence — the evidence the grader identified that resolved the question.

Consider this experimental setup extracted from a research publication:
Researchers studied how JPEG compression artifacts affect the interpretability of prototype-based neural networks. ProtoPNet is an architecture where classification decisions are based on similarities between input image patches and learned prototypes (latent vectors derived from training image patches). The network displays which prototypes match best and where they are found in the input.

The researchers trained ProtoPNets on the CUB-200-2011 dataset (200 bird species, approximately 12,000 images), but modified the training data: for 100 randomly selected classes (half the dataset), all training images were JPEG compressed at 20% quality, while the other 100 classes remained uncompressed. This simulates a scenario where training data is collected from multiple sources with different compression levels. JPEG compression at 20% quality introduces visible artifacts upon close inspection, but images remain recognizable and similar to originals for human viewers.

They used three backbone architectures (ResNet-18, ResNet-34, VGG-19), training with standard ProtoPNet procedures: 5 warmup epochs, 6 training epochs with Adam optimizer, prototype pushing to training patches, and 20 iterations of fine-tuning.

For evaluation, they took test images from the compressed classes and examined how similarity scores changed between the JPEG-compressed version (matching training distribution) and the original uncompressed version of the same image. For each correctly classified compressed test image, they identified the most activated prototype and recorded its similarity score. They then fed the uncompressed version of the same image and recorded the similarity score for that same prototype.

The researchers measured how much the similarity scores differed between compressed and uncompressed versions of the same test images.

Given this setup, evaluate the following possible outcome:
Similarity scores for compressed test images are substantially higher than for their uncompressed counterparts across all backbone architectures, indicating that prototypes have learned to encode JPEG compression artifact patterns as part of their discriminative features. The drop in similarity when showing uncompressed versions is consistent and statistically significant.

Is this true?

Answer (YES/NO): YES